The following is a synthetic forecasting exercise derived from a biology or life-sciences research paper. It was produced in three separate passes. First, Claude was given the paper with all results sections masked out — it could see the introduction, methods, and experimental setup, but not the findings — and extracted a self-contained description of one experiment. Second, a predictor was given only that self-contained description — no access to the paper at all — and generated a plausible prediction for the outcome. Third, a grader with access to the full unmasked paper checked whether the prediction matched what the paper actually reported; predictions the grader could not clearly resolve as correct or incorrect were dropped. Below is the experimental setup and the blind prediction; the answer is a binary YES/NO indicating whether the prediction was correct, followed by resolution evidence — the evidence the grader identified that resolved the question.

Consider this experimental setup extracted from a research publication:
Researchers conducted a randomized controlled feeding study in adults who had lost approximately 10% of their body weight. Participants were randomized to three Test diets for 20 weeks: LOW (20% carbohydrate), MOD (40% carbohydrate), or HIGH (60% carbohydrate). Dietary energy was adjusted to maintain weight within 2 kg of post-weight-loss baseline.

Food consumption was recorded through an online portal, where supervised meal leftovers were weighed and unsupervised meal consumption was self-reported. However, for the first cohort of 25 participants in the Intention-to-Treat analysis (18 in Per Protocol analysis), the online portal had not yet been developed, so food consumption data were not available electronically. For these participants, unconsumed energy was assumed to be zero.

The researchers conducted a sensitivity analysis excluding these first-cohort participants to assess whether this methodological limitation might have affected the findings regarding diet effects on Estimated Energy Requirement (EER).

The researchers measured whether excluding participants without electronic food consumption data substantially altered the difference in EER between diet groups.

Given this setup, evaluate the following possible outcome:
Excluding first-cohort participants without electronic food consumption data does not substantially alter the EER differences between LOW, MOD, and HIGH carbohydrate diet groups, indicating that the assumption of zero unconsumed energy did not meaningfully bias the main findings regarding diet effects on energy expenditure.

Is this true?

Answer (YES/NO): YES